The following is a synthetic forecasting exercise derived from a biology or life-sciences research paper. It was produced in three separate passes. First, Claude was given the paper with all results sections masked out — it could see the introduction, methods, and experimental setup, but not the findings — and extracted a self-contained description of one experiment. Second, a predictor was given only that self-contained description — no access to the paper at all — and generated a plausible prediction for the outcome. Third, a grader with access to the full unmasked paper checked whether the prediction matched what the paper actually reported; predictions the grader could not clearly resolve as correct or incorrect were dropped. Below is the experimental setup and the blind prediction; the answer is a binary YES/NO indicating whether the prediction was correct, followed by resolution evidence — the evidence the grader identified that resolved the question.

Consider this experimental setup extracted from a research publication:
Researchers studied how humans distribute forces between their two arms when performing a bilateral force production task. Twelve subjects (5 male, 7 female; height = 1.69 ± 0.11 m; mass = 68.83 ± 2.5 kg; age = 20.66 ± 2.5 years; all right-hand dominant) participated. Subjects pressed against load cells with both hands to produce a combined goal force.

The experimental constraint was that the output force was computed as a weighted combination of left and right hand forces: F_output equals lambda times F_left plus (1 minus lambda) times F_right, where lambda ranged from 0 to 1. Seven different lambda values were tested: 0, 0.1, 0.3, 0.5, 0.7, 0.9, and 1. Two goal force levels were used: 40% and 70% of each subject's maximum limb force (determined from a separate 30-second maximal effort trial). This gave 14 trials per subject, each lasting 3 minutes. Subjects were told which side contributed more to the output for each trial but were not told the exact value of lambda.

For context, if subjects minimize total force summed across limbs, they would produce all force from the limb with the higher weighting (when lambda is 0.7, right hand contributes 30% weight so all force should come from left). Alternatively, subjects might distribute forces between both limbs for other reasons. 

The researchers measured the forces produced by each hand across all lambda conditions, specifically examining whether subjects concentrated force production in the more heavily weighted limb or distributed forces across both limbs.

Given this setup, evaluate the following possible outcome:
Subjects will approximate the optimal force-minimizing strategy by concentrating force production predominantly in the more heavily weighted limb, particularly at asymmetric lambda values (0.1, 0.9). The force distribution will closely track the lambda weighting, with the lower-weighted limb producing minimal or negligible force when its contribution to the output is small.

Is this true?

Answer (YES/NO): NO